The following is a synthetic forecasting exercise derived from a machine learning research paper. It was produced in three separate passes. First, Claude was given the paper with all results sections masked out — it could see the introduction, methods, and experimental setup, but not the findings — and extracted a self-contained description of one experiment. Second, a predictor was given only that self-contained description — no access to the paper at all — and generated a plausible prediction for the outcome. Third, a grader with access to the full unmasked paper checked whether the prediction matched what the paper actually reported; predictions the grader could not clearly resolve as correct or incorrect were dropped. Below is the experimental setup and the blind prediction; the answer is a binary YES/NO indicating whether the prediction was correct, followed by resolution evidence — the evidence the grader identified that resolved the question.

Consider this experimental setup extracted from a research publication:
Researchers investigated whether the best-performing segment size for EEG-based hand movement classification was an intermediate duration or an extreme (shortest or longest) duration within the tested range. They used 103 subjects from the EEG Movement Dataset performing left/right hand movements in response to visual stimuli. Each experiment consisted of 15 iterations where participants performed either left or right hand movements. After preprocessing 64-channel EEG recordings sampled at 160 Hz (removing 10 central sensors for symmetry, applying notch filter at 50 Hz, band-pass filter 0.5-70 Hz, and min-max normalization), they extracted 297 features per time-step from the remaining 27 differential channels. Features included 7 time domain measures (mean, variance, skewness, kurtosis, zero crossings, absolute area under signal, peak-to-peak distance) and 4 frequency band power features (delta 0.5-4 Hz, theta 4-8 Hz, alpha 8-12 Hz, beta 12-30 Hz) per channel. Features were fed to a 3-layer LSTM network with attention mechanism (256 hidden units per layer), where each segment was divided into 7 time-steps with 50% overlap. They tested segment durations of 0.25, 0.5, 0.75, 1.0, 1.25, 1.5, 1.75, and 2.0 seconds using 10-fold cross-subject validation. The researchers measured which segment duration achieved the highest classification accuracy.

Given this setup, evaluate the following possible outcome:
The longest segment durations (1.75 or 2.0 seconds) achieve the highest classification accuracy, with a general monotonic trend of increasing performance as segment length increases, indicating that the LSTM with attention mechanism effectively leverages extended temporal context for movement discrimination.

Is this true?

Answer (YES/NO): NO